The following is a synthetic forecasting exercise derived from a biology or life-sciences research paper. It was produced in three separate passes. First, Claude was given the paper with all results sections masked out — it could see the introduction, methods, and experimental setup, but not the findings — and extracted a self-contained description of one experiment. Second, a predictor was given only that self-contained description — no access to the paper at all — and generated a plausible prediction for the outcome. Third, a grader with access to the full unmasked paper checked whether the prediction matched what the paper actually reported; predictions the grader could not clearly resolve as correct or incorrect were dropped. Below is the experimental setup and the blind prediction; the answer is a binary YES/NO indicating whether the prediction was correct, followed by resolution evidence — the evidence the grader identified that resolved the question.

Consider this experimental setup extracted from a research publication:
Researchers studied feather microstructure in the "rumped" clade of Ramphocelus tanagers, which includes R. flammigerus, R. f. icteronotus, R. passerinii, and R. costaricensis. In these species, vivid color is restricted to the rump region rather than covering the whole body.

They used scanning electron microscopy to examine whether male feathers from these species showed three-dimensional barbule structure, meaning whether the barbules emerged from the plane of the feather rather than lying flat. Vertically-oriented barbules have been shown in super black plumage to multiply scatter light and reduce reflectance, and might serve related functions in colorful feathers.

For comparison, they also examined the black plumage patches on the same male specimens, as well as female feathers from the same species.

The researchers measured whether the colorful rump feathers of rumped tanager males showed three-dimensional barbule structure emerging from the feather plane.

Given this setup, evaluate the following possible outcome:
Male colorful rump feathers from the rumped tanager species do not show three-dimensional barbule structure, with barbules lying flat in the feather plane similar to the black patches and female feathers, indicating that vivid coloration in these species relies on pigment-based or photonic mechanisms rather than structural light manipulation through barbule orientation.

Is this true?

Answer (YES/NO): NO